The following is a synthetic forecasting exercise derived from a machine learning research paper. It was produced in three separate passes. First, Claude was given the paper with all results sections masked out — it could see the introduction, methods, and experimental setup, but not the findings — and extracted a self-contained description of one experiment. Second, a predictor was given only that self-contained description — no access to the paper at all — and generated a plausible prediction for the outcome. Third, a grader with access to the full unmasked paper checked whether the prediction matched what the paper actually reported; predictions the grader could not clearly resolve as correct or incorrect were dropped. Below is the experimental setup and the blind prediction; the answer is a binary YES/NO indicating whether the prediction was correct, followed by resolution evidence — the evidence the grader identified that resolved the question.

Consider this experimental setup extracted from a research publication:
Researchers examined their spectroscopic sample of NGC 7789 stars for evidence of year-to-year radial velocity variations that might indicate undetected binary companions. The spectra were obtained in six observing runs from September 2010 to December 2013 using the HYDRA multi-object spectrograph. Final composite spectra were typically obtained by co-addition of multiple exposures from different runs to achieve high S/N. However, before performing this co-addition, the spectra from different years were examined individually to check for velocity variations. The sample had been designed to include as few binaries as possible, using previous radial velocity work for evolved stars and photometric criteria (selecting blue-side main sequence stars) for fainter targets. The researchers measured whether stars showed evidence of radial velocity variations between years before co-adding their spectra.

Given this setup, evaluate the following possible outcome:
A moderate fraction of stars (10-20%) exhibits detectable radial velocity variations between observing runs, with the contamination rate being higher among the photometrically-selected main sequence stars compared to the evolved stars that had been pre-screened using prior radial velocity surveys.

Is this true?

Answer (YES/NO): NO